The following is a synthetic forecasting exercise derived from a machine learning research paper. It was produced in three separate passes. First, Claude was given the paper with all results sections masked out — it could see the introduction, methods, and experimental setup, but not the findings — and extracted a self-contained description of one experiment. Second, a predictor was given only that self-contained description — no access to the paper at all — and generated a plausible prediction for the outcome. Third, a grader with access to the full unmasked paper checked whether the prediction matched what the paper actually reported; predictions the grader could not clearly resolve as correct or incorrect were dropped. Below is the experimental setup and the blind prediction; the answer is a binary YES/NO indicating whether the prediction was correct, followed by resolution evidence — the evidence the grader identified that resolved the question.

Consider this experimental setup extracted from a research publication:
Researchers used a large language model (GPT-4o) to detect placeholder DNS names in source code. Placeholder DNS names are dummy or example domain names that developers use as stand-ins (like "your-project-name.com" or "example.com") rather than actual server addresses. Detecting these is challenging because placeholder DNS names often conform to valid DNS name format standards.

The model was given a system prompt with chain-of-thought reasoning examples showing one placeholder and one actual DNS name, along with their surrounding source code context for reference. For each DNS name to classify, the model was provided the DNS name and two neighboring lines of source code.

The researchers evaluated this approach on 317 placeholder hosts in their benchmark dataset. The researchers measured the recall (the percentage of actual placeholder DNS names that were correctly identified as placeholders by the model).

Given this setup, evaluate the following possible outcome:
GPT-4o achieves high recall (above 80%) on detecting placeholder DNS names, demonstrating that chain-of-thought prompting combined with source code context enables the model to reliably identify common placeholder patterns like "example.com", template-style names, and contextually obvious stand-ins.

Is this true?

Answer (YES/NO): YES